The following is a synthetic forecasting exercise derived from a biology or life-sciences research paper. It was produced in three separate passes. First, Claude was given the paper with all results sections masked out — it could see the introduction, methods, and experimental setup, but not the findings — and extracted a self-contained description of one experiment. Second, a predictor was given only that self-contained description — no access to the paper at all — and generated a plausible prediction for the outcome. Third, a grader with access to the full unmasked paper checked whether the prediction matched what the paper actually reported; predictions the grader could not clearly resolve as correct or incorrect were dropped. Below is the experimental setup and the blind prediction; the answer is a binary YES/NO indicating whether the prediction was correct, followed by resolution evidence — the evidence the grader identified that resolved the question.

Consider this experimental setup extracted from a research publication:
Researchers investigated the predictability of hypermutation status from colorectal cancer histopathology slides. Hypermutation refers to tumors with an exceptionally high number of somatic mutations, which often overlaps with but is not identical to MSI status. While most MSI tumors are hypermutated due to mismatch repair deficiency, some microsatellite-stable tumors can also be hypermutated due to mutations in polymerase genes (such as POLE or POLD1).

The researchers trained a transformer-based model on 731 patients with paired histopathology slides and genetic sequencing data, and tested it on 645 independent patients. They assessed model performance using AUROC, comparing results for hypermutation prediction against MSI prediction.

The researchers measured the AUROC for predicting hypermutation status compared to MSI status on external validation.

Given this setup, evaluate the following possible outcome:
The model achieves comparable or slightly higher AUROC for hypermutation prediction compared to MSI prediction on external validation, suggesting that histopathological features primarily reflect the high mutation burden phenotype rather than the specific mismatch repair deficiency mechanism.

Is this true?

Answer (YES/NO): NO